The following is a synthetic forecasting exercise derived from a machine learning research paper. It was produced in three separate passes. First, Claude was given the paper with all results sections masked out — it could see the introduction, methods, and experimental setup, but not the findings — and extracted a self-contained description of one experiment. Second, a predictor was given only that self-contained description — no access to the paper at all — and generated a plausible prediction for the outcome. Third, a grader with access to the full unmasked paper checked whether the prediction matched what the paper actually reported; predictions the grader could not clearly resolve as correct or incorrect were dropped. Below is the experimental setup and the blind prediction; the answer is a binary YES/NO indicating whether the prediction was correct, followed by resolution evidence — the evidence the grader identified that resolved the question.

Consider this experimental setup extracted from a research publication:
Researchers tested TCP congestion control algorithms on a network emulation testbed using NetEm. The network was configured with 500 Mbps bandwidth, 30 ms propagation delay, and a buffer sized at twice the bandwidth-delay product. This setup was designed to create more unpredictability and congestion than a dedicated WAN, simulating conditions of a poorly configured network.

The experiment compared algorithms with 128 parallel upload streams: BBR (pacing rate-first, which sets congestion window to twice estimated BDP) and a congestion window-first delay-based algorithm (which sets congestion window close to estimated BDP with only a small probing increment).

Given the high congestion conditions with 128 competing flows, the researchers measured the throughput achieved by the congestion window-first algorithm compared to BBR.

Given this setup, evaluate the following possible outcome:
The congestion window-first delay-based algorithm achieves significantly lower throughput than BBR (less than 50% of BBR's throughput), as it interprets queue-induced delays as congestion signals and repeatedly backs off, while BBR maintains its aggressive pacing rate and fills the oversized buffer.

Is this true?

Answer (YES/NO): NO